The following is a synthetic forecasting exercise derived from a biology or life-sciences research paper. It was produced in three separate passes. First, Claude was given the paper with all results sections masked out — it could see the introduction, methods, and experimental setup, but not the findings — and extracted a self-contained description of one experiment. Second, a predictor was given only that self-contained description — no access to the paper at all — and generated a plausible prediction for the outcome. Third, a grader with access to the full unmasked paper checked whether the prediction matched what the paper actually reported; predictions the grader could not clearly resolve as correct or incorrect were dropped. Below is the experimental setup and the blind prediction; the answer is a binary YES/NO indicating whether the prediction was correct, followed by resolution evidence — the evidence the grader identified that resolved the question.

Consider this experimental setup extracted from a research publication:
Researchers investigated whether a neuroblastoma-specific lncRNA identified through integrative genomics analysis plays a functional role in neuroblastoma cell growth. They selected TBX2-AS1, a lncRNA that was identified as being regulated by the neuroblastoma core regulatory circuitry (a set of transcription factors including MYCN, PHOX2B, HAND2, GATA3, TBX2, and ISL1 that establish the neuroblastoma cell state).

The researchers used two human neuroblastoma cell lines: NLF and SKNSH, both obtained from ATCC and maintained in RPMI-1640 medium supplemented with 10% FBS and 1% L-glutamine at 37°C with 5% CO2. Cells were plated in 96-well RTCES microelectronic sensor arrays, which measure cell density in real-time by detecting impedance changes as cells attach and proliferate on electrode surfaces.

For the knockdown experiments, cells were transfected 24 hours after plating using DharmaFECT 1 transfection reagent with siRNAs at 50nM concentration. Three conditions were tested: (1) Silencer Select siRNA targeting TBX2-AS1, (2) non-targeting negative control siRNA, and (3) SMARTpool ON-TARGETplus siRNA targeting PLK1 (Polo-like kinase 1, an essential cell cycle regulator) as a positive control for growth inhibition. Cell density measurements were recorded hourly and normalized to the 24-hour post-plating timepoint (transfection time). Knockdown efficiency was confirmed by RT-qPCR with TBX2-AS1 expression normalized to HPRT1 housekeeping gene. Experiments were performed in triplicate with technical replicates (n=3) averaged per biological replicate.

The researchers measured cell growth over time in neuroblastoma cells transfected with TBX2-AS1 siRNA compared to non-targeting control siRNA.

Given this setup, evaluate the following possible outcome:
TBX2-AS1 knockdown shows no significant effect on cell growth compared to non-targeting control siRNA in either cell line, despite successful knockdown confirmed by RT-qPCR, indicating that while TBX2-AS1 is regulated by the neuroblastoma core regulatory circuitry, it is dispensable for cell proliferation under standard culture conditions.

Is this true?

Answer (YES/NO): NO